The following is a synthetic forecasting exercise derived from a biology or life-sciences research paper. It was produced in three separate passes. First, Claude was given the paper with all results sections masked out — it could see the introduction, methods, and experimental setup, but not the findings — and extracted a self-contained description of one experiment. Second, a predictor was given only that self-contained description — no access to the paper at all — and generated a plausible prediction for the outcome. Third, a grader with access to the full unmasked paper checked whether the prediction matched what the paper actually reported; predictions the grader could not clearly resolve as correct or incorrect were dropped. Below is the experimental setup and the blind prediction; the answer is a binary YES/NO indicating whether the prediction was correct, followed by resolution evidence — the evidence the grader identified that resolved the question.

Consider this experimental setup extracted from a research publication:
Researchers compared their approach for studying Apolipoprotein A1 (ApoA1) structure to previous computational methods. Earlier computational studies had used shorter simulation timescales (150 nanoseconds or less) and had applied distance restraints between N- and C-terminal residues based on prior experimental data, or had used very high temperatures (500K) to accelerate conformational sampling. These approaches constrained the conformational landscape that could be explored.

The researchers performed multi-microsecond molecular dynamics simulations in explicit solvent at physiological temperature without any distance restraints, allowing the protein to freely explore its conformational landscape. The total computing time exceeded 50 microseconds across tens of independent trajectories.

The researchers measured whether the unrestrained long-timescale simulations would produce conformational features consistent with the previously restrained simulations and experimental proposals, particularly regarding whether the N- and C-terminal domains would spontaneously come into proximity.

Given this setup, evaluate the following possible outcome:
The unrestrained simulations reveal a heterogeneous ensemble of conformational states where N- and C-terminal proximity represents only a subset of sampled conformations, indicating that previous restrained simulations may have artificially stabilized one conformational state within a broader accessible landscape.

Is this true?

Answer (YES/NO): NO